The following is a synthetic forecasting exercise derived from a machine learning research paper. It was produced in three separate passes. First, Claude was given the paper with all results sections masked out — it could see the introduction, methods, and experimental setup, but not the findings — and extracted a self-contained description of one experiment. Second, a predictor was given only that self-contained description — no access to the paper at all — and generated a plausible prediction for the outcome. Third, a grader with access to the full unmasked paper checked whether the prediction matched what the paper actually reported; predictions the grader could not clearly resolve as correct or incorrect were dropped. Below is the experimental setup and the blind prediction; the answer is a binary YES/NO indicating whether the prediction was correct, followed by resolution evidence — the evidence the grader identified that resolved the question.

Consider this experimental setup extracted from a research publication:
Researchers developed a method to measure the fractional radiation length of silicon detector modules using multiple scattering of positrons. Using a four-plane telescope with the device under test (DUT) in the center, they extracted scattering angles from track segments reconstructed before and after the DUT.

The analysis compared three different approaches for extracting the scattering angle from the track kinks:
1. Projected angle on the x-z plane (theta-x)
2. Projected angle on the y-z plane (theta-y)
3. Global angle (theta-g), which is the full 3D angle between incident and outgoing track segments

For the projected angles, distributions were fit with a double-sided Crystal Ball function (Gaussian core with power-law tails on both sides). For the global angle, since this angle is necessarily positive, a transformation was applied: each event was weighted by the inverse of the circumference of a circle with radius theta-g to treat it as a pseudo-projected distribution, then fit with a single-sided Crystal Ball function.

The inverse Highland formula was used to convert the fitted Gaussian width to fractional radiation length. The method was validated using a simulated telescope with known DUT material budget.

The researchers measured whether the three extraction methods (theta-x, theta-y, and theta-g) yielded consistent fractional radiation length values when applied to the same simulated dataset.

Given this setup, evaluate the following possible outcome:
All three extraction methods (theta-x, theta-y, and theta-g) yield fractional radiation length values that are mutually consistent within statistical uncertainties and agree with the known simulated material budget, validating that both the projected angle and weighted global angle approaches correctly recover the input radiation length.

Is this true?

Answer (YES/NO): YES